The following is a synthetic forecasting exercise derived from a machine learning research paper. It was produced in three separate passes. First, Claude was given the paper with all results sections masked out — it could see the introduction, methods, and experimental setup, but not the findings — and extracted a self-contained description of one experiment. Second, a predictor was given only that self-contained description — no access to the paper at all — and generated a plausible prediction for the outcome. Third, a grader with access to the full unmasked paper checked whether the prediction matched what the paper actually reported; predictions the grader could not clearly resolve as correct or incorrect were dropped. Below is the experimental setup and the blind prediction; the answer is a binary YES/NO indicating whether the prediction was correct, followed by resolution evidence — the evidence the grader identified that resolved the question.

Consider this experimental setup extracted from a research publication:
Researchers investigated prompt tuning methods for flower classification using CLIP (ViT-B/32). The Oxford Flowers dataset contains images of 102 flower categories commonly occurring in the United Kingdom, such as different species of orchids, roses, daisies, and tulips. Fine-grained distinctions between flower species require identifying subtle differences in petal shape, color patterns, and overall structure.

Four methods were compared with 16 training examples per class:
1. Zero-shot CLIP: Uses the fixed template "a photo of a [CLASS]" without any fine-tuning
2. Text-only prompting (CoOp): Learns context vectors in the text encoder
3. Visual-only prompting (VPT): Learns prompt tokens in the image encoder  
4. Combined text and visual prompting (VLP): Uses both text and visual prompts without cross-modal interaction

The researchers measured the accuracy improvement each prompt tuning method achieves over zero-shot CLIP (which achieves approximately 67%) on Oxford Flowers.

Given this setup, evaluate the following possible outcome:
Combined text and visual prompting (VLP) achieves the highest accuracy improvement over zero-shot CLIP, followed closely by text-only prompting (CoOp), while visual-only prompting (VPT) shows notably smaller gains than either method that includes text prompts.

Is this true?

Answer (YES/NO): NO